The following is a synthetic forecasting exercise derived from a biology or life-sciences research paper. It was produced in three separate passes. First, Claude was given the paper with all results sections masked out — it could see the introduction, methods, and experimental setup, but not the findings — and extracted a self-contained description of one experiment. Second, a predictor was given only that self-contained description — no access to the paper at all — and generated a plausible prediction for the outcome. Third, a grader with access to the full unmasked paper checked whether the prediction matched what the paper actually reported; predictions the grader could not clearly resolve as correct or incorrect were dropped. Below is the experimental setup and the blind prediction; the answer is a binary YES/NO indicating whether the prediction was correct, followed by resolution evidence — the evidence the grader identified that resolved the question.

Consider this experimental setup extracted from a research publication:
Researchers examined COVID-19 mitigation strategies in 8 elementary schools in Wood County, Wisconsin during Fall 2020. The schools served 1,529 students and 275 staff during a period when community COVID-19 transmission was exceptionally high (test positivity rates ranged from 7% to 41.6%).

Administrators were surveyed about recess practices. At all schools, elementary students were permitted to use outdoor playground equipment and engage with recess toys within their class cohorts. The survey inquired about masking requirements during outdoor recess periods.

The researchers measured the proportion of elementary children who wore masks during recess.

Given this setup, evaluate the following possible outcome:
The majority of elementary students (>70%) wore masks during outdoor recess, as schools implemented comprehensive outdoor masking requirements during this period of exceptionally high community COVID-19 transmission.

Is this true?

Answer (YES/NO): NO